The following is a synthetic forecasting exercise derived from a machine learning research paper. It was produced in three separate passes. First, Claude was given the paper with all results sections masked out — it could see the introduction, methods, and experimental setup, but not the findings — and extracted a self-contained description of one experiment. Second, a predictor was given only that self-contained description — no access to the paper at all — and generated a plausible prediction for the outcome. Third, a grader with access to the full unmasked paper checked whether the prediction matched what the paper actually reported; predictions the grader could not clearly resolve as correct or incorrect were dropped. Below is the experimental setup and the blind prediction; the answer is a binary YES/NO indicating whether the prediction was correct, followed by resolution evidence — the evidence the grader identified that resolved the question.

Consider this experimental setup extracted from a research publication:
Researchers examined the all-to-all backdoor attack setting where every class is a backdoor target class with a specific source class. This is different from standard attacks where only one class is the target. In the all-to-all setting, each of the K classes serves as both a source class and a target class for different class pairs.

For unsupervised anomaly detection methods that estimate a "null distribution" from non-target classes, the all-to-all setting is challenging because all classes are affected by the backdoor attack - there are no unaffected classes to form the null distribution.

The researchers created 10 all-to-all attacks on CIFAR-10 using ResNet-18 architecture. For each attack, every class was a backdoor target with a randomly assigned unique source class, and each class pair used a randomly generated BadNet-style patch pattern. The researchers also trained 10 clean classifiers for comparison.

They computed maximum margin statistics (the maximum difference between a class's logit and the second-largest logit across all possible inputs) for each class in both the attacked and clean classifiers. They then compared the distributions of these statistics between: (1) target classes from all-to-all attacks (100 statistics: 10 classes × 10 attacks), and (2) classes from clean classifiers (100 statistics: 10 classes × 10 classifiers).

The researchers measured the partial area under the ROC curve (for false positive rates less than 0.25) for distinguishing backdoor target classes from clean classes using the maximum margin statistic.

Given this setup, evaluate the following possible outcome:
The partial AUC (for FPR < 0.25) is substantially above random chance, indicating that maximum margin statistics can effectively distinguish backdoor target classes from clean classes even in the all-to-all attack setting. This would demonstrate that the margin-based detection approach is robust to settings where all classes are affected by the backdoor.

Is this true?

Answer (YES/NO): YES